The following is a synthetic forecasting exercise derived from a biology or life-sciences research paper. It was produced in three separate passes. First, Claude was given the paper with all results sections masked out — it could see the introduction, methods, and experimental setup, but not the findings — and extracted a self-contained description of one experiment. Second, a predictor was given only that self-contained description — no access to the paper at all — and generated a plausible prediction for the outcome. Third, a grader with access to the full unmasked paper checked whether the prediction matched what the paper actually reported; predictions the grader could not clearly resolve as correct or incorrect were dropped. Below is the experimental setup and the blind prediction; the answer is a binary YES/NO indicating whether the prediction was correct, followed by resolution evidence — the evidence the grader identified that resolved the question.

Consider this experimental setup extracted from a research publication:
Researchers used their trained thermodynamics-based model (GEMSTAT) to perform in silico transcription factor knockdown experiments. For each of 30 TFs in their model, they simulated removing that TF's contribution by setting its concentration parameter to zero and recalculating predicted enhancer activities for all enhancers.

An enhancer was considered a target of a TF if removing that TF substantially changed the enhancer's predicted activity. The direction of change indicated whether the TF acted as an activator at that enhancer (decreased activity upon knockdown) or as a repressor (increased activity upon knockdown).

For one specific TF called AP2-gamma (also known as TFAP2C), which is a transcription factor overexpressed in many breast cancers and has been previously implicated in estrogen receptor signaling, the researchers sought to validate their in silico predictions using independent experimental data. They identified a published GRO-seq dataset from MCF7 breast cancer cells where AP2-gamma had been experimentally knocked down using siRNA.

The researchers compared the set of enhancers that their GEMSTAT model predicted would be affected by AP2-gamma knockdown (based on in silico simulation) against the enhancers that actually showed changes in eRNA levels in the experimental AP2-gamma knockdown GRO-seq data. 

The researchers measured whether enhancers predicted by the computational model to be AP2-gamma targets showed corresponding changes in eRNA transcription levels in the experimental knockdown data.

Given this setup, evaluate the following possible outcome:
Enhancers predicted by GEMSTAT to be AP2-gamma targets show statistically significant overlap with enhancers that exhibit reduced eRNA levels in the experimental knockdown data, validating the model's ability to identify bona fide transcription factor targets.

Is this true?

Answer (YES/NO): YES